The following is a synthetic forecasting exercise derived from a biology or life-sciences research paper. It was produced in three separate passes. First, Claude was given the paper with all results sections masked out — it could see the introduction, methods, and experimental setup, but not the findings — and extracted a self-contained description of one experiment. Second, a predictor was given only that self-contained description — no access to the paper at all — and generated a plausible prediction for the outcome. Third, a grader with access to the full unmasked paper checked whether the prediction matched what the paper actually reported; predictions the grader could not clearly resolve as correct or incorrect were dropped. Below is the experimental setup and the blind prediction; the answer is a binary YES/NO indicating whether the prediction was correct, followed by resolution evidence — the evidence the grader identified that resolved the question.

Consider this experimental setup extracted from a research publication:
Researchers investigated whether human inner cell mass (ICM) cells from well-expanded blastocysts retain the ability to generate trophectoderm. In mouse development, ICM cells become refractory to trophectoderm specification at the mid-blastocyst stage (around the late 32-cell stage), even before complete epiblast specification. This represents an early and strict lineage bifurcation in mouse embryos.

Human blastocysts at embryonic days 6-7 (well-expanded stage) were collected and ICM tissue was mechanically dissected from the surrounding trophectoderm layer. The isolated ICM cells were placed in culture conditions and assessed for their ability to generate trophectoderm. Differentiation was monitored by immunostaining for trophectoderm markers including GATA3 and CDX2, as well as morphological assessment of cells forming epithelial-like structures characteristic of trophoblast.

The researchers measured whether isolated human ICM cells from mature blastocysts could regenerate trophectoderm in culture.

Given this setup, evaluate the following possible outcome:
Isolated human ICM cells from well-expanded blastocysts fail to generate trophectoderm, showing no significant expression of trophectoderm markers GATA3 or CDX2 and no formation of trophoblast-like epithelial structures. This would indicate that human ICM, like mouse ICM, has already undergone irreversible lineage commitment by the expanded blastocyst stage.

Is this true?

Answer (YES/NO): NO